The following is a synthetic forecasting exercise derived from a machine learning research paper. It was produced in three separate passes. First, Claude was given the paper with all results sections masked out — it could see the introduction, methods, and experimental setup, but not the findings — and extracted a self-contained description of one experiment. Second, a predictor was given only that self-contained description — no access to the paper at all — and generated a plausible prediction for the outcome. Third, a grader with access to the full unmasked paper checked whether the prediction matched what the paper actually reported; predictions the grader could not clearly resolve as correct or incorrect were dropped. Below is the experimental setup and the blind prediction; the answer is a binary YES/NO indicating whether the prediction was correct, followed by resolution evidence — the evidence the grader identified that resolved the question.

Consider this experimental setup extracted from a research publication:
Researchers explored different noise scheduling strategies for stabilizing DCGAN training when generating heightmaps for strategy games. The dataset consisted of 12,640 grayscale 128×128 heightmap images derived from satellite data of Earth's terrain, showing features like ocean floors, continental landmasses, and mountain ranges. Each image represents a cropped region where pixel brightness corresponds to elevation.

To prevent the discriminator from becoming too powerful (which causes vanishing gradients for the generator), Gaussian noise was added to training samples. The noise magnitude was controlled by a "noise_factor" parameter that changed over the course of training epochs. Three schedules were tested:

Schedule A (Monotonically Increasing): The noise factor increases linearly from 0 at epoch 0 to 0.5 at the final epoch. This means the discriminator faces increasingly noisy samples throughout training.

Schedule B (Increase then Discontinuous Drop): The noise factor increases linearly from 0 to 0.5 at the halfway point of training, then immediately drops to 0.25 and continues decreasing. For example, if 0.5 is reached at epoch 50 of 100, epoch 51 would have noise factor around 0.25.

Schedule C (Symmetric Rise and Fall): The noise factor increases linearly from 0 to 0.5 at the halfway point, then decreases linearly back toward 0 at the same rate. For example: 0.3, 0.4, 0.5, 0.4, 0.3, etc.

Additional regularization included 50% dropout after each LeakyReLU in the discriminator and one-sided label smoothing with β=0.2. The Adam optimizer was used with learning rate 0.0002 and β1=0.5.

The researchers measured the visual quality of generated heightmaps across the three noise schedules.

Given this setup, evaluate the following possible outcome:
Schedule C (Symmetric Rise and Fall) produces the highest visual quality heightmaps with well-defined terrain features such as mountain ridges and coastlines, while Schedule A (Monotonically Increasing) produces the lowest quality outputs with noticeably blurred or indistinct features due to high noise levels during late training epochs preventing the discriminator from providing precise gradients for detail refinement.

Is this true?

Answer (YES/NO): NO